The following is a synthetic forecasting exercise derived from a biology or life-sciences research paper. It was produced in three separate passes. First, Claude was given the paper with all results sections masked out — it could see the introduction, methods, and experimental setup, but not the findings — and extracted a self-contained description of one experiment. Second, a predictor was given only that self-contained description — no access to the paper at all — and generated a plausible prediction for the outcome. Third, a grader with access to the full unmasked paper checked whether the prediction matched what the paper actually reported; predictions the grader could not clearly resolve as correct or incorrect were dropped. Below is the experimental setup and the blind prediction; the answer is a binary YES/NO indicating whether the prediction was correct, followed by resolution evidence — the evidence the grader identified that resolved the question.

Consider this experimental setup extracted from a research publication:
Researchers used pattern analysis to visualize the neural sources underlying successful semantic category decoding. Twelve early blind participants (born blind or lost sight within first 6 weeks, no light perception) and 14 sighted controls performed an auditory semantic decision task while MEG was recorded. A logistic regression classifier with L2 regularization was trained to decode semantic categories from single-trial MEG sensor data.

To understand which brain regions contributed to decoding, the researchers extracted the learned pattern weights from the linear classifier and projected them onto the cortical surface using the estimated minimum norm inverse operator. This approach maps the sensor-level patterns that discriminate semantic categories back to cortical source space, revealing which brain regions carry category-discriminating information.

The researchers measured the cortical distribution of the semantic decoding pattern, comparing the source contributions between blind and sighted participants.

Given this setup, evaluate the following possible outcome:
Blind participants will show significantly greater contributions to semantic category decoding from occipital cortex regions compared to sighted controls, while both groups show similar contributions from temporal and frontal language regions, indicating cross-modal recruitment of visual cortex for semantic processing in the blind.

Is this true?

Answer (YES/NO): NO